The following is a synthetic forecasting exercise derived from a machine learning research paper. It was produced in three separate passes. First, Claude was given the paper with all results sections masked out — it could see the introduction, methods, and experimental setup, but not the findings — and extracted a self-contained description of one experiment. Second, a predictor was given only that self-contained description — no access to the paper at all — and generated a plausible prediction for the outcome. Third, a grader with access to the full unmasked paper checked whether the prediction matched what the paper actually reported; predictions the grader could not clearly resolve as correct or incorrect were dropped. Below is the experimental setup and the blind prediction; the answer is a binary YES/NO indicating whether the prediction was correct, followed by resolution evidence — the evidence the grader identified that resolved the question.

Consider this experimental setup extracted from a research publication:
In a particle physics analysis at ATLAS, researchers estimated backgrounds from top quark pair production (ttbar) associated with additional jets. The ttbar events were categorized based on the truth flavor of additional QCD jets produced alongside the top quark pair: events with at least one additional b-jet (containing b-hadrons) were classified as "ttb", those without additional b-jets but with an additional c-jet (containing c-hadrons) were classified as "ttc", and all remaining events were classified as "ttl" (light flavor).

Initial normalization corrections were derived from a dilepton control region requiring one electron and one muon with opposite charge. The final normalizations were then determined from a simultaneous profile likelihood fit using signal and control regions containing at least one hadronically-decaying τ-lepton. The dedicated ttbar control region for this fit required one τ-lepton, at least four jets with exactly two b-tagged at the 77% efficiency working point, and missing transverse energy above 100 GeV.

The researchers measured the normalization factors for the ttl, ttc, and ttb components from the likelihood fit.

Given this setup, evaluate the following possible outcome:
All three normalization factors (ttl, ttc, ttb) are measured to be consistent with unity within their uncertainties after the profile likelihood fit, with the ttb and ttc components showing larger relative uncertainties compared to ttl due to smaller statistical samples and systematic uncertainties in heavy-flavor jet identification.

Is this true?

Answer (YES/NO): NO